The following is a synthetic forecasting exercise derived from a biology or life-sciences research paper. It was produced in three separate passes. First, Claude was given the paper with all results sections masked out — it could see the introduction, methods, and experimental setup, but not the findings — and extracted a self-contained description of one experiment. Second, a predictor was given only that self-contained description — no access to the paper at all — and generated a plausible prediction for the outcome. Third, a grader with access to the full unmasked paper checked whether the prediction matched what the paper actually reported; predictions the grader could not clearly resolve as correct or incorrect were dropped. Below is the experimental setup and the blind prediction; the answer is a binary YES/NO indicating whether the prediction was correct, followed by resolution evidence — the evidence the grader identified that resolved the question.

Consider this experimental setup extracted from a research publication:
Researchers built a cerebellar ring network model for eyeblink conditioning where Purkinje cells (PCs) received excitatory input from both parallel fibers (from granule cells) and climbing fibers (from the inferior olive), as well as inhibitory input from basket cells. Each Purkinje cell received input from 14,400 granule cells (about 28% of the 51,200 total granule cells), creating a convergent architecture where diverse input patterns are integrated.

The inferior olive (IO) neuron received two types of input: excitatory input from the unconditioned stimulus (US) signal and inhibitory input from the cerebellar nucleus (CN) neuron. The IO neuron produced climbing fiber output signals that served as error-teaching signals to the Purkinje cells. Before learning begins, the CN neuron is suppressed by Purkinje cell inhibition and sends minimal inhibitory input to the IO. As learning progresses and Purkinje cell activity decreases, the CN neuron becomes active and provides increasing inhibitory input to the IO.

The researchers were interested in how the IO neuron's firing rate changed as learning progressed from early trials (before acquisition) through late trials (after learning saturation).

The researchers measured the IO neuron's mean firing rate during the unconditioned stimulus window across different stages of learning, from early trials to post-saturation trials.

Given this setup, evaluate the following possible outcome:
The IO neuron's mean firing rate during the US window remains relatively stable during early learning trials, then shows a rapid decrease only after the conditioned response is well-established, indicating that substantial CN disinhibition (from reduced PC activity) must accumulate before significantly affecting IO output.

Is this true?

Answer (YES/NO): NO